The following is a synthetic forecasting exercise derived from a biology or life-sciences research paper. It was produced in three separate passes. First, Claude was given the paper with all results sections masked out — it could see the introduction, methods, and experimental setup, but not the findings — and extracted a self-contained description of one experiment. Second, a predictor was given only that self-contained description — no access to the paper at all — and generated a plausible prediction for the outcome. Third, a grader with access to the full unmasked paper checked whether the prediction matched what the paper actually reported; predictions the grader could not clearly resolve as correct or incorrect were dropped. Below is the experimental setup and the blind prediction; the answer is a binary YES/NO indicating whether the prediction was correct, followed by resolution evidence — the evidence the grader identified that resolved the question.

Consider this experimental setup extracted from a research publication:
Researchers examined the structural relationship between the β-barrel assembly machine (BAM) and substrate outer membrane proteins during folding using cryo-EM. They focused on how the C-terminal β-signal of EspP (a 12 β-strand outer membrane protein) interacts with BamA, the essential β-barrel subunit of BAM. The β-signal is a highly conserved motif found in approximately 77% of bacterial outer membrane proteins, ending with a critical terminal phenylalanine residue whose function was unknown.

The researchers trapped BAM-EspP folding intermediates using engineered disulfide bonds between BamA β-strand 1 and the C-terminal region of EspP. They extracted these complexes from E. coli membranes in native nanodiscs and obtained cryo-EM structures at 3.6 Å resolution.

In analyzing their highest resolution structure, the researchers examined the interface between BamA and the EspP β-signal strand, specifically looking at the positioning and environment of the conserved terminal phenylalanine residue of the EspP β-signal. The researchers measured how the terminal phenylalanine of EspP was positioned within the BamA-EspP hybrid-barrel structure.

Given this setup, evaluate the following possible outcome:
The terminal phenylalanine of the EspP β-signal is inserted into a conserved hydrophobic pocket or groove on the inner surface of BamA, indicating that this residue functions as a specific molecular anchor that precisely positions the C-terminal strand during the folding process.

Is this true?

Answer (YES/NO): NO